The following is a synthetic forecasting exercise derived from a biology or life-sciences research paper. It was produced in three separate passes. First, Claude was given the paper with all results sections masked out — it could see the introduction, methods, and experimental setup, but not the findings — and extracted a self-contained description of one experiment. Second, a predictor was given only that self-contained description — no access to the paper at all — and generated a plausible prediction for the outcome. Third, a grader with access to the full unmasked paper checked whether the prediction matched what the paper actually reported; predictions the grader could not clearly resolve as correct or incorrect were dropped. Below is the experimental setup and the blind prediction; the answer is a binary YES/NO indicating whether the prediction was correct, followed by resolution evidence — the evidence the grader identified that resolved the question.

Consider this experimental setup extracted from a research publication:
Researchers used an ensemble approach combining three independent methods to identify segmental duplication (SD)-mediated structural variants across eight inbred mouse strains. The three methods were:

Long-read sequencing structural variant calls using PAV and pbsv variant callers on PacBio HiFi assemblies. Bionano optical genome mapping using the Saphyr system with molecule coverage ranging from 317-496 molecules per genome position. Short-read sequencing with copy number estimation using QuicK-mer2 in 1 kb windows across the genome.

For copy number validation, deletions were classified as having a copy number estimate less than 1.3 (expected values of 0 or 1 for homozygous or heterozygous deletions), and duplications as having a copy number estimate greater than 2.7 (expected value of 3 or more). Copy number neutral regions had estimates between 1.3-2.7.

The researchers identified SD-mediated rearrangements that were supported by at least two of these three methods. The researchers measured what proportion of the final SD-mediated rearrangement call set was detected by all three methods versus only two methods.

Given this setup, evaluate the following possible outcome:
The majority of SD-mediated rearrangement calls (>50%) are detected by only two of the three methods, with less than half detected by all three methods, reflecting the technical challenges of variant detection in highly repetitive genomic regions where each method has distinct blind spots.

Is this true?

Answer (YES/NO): YES